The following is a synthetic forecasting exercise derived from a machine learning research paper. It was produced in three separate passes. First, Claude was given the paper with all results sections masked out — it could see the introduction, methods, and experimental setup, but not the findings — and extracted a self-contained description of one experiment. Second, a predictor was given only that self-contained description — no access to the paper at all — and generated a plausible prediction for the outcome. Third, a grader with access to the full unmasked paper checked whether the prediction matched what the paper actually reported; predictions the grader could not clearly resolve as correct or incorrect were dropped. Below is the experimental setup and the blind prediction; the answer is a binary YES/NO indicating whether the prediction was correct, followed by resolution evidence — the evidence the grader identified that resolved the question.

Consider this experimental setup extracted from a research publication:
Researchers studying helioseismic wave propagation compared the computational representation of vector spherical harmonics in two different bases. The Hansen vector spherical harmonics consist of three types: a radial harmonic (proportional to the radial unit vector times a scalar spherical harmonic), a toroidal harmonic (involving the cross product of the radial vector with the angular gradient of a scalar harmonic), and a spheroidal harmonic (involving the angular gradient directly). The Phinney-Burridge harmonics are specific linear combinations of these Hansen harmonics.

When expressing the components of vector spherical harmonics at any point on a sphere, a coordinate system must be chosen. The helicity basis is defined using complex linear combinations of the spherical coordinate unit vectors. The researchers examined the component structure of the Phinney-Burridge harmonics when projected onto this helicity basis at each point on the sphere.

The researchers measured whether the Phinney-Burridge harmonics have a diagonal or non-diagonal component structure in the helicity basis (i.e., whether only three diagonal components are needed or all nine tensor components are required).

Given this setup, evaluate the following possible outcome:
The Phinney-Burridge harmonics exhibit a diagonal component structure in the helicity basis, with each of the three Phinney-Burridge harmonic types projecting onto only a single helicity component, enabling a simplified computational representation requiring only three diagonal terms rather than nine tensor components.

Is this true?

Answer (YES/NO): YES